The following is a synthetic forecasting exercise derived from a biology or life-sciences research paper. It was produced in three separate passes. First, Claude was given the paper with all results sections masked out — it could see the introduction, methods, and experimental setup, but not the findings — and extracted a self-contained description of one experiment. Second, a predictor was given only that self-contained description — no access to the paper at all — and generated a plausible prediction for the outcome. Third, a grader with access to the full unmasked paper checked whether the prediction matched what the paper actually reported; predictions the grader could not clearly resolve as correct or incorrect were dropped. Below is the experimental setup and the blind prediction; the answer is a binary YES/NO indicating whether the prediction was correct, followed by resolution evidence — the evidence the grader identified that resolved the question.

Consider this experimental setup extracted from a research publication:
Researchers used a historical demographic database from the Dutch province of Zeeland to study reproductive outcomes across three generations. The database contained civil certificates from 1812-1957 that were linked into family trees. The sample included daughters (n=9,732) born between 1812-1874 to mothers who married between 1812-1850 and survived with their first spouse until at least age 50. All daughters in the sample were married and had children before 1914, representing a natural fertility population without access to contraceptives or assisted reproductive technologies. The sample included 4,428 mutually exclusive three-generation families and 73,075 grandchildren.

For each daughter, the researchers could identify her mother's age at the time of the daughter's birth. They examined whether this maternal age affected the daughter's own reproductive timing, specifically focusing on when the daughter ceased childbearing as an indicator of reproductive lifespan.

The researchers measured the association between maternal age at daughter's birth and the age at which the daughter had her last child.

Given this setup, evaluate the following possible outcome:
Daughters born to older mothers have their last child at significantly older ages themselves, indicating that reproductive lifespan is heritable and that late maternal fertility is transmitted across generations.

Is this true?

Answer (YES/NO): NO